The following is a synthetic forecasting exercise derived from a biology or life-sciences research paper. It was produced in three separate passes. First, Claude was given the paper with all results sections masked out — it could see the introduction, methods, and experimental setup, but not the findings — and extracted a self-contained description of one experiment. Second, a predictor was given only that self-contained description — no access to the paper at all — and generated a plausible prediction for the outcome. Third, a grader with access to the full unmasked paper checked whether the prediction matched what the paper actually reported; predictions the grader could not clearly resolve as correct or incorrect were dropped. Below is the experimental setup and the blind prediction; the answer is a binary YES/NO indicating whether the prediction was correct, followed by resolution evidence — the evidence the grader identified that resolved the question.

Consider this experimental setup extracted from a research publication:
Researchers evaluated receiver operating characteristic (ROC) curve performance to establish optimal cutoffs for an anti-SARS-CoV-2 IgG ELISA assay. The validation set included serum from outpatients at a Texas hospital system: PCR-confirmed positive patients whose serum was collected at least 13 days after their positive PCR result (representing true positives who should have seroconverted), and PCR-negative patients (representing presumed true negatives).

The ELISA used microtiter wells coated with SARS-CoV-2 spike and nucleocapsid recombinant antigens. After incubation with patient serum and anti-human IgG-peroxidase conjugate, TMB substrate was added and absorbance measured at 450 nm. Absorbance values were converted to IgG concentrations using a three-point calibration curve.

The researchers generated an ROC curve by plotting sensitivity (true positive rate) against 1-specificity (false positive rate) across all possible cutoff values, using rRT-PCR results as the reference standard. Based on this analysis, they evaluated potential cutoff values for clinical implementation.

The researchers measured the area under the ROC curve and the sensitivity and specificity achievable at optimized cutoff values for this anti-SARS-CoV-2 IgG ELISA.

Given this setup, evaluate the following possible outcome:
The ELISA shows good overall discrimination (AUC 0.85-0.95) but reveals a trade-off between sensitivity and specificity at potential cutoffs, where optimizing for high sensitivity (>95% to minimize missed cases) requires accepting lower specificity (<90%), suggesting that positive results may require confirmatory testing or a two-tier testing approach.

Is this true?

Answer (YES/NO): NO